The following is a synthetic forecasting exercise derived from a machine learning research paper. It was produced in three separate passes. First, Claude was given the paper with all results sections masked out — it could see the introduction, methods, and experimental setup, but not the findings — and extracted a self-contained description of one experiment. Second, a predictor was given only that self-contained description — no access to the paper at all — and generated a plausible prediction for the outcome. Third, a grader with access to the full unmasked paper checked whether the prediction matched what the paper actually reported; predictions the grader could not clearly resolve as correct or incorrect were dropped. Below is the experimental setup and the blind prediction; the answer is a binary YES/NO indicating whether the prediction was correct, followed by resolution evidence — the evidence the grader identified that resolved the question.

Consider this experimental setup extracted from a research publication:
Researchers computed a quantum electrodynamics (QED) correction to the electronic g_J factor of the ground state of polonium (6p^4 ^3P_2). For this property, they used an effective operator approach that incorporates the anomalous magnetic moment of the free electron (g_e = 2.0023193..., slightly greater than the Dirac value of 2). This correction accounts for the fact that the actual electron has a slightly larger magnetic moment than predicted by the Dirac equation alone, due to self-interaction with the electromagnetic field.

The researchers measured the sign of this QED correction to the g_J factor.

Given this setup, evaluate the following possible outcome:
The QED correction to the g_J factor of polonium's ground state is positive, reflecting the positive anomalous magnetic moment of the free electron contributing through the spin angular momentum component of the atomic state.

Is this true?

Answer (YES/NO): YES